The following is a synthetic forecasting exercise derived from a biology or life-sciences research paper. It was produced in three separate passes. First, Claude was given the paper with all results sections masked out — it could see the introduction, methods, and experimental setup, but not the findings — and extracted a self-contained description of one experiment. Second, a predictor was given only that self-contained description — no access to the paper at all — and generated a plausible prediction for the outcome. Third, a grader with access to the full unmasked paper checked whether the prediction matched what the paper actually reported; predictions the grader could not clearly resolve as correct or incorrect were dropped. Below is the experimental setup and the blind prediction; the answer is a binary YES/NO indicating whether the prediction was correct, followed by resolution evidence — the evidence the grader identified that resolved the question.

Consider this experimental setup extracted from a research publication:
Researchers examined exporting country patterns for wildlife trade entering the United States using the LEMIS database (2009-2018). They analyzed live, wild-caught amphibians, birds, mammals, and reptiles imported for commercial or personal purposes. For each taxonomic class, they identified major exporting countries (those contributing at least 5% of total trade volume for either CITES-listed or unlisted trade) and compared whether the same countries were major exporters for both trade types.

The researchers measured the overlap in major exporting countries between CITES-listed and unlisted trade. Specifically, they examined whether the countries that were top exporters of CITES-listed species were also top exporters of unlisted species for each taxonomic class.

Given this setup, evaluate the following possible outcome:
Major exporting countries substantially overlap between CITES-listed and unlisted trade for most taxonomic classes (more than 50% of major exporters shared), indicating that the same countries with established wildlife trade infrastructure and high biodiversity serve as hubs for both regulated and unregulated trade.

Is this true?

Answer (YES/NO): NO